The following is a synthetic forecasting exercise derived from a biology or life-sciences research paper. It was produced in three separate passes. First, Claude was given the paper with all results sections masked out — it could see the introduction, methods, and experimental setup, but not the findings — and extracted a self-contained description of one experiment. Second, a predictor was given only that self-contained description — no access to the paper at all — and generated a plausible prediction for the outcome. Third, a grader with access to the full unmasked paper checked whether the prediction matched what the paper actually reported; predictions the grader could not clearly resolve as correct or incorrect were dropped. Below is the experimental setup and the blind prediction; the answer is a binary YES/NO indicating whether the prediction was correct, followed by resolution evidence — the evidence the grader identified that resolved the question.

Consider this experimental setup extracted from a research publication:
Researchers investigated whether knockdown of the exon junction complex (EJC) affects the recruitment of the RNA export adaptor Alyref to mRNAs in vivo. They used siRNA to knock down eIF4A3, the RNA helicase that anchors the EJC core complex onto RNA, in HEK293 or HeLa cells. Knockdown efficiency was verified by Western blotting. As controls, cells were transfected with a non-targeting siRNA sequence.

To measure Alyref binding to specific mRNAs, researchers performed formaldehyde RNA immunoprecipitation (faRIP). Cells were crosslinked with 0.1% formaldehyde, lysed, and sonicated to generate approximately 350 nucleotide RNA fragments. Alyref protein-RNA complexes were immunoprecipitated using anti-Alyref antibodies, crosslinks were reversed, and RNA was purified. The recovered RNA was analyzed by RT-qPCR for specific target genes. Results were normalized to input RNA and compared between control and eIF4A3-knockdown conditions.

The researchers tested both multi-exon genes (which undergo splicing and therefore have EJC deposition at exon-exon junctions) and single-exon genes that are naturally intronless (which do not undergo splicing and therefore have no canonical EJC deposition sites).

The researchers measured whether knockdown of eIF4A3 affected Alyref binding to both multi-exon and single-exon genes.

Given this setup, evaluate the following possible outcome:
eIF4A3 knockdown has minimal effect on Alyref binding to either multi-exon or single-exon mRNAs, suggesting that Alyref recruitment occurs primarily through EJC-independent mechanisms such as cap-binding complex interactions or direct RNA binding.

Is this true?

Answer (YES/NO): NO